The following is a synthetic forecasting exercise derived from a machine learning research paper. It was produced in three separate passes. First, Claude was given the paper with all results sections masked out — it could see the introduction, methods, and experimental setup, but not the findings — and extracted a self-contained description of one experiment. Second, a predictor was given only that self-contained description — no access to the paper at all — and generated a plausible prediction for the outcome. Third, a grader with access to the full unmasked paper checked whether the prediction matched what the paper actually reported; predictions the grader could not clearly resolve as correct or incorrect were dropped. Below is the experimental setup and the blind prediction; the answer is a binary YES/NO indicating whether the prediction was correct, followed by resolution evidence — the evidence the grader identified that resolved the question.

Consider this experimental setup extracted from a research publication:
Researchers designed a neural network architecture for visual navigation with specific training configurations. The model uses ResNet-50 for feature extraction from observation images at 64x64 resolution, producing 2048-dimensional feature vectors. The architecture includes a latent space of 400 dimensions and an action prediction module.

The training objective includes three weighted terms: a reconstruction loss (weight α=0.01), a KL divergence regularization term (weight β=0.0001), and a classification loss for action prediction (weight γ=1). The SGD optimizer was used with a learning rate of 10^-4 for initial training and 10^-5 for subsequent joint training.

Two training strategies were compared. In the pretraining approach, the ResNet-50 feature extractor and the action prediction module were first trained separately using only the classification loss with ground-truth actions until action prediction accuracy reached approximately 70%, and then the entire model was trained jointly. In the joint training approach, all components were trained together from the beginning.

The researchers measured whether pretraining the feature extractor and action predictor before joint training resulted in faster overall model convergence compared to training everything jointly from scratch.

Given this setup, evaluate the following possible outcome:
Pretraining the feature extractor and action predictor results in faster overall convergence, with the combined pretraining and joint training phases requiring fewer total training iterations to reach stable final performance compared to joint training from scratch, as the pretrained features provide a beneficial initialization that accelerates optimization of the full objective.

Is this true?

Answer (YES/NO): YES